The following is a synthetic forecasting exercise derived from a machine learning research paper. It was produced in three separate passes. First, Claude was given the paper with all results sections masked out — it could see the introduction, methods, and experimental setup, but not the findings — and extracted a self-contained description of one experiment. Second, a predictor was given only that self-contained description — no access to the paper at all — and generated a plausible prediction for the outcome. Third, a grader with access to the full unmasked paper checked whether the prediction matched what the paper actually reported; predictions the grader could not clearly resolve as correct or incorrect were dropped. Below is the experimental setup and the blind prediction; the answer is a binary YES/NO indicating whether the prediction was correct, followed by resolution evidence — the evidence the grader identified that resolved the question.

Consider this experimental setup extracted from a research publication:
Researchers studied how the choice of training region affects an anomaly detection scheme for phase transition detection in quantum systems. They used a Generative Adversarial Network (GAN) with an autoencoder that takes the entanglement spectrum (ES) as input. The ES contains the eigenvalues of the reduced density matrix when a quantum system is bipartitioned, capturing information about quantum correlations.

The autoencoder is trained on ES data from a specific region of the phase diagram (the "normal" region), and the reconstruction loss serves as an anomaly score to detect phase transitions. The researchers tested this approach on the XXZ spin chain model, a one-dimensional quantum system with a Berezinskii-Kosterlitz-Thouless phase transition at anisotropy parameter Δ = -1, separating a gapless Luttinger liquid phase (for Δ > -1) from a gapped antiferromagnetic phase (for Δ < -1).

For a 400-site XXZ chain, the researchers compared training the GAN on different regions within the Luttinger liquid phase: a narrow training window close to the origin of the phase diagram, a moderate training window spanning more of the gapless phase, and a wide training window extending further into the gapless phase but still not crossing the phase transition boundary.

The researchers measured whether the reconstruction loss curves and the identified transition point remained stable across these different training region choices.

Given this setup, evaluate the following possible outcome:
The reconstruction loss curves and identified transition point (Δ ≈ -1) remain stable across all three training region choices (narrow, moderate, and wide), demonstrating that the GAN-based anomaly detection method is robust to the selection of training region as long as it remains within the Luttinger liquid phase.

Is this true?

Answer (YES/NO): YES